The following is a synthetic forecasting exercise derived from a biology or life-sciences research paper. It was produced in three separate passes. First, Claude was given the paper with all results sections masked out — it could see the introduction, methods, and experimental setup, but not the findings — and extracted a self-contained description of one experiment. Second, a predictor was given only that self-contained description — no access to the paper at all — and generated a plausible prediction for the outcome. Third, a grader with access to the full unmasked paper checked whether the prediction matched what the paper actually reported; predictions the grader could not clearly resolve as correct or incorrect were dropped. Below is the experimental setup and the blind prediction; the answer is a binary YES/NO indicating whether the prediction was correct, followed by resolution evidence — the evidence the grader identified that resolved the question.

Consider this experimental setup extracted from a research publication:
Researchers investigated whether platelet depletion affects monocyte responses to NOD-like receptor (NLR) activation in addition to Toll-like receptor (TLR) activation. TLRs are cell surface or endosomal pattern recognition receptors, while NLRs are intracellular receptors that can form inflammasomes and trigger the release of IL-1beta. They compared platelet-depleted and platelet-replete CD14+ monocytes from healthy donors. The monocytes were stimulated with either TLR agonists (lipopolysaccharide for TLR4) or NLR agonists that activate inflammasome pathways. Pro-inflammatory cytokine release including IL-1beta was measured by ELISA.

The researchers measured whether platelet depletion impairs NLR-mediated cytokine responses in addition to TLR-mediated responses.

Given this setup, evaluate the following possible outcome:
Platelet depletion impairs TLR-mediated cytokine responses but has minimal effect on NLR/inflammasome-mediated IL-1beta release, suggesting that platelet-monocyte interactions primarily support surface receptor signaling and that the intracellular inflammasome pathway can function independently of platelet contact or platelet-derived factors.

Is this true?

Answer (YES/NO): NO